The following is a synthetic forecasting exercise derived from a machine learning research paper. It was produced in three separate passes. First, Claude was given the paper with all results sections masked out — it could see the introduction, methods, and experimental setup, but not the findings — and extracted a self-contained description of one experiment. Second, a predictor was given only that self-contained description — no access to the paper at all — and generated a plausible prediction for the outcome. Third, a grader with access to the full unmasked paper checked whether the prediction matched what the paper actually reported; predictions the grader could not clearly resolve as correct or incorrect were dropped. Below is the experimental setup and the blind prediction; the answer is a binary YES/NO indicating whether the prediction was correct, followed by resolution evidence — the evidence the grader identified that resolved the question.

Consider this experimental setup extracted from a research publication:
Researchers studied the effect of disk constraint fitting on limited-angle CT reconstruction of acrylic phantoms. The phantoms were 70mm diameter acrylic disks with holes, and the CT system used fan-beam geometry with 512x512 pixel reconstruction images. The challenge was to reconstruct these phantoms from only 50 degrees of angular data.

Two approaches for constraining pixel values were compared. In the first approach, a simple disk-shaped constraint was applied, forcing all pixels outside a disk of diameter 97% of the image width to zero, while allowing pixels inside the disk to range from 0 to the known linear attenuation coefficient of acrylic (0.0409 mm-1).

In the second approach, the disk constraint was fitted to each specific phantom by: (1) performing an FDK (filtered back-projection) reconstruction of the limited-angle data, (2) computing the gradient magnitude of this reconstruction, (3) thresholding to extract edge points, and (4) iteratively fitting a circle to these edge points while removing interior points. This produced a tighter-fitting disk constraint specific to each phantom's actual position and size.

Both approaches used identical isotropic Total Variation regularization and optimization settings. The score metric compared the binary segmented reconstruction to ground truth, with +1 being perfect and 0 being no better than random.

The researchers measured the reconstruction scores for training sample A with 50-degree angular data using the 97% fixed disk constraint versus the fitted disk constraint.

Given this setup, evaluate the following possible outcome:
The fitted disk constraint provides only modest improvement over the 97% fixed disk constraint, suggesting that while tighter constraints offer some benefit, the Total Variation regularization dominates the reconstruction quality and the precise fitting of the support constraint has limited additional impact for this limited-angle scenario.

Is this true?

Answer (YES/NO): NO